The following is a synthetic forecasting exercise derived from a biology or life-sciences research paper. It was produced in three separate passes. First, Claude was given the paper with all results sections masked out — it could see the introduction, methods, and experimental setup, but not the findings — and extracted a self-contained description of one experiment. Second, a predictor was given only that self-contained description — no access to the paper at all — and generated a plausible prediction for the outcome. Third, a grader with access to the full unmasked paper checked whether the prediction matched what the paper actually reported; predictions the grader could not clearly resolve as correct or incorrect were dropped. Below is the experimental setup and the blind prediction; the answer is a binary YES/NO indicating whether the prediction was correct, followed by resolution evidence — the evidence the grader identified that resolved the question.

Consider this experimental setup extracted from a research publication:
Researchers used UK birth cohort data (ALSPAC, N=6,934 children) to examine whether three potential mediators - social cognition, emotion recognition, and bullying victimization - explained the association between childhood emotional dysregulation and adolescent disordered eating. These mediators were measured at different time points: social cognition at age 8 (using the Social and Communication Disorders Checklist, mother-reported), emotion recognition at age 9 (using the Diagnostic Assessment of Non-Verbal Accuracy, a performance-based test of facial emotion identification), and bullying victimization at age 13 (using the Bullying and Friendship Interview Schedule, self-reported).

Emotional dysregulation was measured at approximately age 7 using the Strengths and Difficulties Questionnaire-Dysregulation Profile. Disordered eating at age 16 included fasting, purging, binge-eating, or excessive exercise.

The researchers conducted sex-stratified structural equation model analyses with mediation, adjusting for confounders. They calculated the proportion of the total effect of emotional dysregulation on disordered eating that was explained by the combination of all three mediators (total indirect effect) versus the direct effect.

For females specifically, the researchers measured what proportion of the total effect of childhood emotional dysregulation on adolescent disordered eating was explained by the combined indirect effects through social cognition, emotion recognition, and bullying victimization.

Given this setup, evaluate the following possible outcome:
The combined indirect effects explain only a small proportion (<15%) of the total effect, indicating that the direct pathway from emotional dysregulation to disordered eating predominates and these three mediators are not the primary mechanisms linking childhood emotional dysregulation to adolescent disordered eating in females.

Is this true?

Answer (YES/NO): NO